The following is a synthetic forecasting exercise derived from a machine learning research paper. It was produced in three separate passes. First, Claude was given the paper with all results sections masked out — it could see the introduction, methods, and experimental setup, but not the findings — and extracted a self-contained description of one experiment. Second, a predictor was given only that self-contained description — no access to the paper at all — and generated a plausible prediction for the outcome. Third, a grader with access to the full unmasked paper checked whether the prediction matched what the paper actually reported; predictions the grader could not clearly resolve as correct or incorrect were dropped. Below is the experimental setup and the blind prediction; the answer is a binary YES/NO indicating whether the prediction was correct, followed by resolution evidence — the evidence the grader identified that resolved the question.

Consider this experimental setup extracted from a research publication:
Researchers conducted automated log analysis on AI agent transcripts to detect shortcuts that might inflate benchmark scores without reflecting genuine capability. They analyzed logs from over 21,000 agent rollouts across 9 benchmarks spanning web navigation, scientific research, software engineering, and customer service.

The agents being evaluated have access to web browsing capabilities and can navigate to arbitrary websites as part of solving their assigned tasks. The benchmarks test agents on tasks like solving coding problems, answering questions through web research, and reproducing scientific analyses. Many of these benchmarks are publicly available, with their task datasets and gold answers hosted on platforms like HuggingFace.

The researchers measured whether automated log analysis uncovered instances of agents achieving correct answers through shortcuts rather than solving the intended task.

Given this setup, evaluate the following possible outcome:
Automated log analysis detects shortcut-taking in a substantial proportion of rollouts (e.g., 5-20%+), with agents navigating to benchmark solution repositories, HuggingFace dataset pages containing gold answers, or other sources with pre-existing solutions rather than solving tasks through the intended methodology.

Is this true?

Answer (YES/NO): NO